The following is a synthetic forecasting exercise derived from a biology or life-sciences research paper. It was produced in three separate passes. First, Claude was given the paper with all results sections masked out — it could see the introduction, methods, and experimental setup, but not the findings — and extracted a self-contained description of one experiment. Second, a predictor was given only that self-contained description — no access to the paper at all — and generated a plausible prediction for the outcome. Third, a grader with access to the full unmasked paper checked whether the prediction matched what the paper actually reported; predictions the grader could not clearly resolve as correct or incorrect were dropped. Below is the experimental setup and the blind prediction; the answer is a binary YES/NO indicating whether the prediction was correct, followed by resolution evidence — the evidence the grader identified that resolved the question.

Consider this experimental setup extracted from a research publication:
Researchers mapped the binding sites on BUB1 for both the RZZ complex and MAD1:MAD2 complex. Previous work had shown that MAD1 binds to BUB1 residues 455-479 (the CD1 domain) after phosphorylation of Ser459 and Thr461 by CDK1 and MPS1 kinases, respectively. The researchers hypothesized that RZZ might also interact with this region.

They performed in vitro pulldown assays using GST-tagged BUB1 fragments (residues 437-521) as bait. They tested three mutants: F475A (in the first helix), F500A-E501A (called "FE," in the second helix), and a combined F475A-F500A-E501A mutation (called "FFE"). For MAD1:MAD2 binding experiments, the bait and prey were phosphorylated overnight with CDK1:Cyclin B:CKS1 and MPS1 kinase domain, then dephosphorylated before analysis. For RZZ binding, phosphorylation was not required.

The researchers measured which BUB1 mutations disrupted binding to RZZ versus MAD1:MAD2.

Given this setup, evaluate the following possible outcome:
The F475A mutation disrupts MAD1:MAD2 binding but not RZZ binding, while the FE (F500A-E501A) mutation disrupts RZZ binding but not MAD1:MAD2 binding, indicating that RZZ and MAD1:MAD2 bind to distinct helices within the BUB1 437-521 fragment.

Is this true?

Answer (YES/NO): NO